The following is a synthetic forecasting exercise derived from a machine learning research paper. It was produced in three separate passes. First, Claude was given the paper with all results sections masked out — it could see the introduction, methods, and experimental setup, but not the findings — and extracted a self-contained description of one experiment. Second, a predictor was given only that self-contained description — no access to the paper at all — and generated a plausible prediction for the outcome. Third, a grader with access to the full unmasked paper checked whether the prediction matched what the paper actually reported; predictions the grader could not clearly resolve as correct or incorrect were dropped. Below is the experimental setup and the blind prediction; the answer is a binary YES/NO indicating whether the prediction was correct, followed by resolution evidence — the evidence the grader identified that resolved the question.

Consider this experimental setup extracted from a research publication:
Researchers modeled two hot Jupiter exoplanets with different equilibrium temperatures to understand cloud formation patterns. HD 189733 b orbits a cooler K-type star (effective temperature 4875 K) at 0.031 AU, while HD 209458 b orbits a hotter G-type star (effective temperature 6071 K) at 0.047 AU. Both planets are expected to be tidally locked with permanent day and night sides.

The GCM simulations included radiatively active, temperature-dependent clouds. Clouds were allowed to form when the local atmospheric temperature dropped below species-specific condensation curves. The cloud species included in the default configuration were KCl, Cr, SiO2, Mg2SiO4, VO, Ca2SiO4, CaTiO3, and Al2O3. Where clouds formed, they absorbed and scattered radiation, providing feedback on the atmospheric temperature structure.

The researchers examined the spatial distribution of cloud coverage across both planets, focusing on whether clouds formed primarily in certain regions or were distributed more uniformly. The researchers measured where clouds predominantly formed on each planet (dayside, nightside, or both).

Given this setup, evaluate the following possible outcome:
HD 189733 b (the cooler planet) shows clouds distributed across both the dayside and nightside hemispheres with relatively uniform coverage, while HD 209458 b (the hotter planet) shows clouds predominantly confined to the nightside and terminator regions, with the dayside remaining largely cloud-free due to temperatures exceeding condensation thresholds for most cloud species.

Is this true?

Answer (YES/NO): NO